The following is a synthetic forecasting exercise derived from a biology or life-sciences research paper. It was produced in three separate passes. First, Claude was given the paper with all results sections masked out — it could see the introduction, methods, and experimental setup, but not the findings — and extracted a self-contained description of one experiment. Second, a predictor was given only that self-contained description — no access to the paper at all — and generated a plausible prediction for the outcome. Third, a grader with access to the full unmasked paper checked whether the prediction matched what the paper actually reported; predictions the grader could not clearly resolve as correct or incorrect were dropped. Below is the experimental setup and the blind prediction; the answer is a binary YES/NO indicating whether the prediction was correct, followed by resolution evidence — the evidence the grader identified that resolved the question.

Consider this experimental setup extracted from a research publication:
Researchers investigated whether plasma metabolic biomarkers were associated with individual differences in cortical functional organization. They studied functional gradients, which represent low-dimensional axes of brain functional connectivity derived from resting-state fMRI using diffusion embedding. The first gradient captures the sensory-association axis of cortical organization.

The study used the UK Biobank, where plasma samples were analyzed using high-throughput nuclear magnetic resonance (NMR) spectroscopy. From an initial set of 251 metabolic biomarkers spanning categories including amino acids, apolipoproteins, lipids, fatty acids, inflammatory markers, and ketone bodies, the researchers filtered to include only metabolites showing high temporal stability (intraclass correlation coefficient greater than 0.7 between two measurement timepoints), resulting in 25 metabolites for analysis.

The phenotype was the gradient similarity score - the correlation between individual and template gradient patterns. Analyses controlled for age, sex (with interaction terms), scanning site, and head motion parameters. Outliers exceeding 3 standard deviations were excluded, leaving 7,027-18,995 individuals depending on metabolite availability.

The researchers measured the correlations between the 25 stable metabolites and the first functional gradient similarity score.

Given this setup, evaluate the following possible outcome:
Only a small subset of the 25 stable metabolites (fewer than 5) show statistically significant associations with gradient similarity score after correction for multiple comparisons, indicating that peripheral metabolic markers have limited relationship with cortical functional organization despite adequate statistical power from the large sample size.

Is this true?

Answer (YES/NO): NO